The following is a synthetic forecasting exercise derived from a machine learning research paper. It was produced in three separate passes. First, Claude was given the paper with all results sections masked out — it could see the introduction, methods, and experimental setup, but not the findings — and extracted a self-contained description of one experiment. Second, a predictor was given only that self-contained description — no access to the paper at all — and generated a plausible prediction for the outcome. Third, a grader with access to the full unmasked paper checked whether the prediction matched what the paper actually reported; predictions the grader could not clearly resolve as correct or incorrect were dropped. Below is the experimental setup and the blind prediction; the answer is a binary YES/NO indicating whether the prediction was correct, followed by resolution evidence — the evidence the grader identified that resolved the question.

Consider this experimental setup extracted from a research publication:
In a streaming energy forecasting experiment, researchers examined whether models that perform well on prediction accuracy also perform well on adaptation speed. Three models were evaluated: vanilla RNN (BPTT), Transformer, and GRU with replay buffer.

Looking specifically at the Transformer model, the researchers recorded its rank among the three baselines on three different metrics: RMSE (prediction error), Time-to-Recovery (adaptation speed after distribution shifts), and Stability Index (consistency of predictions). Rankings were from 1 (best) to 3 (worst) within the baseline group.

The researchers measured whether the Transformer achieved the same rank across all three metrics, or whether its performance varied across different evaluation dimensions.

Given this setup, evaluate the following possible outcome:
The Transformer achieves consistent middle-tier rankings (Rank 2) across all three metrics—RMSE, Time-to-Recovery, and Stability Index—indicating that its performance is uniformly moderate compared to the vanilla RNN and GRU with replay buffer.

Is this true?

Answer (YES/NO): NO